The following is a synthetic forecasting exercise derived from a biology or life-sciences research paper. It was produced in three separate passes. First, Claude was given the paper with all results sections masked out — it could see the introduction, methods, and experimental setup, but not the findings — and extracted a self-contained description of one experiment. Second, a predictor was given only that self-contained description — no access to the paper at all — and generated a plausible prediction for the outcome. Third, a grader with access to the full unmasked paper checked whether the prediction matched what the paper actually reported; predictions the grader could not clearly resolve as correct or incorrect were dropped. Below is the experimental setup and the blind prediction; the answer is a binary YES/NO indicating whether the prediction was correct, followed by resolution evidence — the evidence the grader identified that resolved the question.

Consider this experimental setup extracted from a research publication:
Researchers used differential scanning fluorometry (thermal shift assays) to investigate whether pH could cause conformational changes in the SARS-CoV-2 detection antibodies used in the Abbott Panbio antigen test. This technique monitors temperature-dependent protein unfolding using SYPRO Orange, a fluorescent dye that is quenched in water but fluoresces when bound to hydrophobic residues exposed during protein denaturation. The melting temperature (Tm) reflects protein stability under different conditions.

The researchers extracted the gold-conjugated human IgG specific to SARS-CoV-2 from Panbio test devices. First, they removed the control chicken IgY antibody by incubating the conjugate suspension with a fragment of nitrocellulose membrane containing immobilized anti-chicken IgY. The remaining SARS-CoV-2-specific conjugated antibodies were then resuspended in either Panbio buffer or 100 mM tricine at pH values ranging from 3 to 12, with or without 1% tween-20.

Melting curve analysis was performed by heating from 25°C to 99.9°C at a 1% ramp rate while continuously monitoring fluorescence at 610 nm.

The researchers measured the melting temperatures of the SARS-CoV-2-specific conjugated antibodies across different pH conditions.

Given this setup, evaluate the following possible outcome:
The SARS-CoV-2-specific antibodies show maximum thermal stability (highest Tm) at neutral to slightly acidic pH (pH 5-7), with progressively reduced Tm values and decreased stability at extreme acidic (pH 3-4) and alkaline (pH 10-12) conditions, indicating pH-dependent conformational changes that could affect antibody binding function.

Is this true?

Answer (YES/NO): NO